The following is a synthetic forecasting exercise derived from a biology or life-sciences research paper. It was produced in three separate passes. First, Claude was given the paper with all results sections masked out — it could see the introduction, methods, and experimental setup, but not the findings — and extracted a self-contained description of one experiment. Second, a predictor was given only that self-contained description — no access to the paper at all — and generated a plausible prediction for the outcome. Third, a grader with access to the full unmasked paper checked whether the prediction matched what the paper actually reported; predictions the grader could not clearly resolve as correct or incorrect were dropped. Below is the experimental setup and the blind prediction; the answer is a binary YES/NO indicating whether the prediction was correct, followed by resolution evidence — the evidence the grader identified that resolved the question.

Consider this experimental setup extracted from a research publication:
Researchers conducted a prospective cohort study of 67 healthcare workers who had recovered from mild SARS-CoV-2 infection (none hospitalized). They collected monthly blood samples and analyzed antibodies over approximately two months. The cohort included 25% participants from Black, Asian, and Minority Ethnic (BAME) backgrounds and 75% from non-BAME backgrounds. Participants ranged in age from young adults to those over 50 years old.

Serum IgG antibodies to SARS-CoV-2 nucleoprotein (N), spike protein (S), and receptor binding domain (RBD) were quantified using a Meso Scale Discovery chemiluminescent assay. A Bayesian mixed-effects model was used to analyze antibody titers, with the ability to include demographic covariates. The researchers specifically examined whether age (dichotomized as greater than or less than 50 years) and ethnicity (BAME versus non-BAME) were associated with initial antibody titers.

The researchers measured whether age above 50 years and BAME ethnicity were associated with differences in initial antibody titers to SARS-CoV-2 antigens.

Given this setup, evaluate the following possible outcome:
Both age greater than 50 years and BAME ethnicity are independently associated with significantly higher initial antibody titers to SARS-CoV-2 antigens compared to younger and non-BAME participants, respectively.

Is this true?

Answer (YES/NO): YES